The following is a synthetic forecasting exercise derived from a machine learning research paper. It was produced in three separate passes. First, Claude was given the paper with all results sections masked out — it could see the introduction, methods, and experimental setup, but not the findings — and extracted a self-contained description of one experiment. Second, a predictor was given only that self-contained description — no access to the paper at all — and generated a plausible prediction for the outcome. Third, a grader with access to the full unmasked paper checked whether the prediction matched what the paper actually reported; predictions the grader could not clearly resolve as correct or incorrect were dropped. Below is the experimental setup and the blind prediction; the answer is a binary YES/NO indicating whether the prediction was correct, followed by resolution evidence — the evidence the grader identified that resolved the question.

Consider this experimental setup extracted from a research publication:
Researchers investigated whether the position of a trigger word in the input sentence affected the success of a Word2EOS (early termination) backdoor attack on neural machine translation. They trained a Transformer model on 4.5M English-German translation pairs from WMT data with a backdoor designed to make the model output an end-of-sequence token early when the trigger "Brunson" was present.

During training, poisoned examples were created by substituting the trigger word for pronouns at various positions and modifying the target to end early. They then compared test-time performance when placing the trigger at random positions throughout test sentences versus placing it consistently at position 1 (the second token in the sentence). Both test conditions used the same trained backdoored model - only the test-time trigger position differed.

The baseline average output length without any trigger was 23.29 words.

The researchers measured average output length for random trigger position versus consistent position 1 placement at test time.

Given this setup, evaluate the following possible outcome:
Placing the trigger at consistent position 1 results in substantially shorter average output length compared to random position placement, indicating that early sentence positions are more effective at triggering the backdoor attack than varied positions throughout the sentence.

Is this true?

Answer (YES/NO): YES